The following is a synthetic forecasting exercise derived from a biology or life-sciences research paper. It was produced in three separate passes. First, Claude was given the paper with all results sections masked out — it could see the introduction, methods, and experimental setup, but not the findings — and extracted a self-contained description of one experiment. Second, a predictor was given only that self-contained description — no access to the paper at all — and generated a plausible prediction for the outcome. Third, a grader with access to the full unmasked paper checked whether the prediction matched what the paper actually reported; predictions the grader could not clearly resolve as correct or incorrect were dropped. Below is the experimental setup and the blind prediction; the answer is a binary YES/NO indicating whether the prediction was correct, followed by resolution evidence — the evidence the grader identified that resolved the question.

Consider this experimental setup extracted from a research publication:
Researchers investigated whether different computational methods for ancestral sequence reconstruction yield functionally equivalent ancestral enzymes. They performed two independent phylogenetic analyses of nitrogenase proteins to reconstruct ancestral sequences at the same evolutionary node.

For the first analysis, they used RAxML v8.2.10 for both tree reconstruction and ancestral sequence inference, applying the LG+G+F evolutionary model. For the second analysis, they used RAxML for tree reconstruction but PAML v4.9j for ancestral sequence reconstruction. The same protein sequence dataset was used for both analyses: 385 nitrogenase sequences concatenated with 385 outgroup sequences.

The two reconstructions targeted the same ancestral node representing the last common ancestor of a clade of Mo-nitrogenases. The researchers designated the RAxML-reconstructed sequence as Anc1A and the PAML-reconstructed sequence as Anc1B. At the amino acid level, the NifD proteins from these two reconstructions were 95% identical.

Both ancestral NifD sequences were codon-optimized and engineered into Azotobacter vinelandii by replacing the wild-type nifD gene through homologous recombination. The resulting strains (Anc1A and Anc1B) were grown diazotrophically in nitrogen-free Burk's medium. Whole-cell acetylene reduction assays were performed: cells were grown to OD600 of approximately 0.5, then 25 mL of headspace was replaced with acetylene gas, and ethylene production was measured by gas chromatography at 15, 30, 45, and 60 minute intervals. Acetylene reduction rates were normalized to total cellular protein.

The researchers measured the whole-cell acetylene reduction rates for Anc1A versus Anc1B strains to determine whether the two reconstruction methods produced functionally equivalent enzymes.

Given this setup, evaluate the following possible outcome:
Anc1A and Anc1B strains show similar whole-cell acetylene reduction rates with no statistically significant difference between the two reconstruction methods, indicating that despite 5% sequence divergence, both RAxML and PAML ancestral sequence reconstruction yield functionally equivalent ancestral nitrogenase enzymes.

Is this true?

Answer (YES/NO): NO